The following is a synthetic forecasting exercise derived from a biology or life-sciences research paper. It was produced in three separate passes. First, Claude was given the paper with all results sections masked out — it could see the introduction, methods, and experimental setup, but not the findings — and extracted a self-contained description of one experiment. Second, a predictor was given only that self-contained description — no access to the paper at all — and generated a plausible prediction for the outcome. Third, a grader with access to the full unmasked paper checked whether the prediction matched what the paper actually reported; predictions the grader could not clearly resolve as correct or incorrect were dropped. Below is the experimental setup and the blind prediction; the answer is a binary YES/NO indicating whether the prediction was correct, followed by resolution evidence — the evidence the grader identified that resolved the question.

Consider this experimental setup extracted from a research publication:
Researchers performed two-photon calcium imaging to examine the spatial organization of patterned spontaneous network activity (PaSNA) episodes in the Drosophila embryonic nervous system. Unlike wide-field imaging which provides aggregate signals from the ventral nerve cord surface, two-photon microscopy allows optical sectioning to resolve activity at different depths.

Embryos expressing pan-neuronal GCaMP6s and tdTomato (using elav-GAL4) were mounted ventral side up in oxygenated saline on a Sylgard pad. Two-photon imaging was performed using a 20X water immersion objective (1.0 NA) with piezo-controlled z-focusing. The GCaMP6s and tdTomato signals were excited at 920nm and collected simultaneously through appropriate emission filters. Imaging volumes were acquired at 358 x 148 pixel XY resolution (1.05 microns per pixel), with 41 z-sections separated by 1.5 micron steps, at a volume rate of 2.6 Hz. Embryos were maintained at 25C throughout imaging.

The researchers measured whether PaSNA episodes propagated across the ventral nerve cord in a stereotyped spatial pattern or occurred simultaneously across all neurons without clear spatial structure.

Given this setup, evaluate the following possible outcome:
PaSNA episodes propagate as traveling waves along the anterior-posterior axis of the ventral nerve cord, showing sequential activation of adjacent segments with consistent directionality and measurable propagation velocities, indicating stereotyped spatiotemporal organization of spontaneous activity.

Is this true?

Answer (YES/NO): YES